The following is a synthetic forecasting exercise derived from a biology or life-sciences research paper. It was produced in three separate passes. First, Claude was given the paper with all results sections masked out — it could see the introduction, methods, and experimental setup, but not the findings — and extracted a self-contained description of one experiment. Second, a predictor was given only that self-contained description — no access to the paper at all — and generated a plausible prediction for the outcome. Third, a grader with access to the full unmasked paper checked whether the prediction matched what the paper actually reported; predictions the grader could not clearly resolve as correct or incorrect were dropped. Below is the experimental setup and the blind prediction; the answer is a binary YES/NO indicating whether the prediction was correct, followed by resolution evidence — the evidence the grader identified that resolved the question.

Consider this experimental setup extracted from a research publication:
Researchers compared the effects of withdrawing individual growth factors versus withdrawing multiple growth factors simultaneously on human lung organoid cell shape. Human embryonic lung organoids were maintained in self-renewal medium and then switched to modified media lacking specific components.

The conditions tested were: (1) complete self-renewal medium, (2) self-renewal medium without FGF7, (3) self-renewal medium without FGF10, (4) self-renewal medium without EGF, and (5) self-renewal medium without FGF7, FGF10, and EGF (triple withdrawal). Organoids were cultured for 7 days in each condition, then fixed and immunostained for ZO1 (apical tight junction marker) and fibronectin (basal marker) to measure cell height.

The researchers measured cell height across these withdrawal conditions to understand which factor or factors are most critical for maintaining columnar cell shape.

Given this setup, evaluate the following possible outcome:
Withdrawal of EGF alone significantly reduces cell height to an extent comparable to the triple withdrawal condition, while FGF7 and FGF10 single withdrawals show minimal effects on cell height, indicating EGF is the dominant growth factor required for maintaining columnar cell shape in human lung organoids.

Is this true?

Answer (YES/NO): NO